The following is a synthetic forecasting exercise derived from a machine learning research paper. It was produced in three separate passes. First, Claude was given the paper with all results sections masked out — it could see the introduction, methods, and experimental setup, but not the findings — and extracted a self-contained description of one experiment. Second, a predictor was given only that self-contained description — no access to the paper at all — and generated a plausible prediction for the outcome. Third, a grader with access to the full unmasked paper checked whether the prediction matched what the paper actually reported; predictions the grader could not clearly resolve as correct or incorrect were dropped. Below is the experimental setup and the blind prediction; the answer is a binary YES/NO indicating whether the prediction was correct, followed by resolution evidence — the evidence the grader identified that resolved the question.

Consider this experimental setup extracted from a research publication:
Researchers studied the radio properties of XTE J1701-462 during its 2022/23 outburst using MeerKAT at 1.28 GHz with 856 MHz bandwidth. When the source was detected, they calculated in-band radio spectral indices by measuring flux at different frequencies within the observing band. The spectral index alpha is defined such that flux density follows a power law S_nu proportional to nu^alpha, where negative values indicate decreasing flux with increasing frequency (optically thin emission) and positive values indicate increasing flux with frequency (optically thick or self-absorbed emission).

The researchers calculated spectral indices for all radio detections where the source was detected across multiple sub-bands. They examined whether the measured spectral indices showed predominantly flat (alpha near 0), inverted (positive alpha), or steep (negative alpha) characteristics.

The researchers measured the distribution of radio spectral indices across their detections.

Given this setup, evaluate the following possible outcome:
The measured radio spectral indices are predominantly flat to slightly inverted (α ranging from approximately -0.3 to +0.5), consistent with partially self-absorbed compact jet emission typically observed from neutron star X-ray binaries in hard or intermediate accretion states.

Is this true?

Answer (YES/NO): NO